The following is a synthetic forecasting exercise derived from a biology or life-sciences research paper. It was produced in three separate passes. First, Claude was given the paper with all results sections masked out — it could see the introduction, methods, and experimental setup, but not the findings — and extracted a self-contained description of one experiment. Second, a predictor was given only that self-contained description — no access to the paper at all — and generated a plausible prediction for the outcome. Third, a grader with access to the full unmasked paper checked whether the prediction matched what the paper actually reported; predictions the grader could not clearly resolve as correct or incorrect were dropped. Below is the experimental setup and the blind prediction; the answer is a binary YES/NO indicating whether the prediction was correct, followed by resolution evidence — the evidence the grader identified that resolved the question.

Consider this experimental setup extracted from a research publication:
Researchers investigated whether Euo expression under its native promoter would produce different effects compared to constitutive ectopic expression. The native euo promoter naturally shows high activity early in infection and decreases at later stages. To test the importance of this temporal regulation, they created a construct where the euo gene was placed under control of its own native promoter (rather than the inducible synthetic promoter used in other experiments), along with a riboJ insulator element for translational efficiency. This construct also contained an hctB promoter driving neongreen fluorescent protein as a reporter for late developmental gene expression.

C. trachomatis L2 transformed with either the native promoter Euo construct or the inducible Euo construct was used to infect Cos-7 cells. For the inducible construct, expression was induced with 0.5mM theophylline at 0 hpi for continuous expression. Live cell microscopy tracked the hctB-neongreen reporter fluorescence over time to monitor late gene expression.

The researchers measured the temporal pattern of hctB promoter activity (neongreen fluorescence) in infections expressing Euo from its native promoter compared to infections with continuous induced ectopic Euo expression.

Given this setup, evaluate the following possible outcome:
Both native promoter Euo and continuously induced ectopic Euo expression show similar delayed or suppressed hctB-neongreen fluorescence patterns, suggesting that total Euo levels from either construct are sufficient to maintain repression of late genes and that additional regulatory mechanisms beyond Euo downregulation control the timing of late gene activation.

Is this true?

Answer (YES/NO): NO